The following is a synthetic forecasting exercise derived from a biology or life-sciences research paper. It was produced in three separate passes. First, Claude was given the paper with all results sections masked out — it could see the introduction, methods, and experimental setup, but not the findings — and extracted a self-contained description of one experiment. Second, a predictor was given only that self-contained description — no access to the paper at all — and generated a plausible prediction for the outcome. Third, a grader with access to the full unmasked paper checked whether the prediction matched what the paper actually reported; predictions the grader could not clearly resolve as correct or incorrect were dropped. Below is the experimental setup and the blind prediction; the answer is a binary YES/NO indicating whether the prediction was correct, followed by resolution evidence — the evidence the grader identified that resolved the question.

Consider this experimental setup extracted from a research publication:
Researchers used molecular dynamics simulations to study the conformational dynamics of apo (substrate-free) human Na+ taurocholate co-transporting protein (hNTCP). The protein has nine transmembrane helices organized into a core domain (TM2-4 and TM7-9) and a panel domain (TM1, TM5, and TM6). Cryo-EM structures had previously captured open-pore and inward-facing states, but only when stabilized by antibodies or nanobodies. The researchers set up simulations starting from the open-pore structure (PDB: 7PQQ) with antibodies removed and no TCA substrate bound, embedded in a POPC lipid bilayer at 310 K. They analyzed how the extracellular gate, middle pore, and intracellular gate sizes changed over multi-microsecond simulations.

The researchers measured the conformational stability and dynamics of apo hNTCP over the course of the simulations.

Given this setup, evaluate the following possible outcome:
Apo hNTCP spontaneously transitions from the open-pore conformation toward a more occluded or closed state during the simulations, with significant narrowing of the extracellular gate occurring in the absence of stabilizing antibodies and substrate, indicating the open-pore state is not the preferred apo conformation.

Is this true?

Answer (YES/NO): NO